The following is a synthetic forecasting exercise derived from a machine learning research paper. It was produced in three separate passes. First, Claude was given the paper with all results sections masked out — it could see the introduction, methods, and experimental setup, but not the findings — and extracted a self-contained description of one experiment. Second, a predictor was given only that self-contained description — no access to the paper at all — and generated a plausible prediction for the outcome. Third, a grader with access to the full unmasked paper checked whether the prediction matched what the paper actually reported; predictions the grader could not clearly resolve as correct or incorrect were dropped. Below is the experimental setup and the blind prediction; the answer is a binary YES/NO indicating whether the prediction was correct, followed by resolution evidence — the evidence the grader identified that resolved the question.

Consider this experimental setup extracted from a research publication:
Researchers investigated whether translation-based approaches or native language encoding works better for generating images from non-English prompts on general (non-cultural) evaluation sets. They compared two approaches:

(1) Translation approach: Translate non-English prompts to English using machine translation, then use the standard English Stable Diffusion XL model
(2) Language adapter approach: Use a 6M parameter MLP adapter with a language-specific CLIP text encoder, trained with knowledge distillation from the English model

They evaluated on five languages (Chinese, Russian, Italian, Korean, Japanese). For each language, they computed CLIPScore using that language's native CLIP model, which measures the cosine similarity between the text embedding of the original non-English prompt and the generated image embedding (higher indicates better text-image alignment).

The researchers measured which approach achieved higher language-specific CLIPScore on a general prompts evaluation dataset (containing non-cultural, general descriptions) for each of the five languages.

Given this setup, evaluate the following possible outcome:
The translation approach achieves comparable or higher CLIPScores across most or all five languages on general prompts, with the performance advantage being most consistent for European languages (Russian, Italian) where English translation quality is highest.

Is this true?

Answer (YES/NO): NO